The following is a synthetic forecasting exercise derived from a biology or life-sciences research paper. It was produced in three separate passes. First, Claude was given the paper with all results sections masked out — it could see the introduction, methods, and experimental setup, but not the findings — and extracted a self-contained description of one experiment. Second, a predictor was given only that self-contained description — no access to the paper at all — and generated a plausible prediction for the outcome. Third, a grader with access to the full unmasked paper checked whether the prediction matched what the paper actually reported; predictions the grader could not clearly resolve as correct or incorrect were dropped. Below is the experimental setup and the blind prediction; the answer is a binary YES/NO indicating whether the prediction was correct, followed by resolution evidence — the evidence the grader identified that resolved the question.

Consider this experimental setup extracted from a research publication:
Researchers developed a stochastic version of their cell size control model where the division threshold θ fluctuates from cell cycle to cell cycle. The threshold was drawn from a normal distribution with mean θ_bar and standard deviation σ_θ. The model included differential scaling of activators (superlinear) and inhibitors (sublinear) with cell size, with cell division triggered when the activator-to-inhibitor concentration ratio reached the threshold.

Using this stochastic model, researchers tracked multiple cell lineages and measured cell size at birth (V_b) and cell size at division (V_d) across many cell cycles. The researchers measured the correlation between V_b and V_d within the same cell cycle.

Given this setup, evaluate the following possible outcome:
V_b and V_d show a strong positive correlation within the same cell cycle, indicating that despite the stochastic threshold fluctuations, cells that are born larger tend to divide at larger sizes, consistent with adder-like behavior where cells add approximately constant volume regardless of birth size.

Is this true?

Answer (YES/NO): NO